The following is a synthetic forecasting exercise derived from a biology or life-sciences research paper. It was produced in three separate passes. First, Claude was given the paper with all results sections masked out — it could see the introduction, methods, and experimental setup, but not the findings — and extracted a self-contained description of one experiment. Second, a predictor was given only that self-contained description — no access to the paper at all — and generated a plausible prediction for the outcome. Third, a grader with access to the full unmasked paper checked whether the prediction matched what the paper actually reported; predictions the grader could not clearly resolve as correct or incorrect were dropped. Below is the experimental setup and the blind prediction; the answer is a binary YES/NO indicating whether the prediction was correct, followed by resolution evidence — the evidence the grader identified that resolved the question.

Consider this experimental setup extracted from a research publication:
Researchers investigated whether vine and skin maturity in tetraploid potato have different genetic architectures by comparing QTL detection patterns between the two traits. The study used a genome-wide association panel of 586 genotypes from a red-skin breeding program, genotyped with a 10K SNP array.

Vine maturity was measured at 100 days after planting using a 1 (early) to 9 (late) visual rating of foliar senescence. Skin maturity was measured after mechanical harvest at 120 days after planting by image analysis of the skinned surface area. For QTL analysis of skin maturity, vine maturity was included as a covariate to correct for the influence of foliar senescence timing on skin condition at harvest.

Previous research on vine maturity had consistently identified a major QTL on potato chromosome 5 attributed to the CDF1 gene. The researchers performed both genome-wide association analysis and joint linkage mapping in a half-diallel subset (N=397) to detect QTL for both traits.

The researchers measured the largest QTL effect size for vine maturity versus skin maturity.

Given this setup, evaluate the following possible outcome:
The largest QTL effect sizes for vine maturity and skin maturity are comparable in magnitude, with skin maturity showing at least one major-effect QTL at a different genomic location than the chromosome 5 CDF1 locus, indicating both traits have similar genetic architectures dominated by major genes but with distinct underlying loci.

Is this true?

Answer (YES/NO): NO